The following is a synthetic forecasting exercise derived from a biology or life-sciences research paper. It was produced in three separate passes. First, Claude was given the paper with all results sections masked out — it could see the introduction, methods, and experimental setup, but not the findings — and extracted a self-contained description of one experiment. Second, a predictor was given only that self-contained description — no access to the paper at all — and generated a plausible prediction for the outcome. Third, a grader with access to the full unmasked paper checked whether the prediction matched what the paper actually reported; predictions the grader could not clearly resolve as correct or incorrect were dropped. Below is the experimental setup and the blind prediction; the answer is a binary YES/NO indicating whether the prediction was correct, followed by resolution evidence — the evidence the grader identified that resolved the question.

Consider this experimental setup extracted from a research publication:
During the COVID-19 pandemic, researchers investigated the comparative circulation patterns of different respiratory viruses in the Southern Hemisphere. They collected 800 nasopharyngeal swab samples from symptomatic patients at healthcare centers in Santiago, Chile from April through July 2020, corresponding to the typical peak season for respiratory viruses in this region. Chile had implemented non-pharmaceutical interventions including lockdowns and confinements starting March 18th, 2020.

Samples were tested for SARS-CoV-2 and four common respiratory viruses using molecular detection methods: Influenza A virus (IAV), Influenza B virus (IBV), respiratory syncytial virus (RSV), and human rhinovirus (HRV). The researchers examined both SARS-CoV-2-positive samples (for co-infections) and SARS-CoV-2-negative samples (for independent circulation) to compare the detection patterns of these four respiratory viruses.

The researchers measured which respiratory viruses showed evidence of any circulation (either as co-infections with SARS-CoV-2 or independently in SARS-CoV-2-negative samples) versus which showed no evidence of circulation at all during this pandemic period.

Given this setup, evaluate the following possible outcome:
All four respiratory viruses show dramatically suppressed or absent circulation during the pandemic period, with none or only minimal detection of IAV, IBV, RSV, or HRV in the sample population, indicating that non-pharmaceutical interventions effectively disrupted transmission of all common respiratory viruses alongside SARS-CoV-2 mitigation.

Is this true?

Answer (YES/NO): YES